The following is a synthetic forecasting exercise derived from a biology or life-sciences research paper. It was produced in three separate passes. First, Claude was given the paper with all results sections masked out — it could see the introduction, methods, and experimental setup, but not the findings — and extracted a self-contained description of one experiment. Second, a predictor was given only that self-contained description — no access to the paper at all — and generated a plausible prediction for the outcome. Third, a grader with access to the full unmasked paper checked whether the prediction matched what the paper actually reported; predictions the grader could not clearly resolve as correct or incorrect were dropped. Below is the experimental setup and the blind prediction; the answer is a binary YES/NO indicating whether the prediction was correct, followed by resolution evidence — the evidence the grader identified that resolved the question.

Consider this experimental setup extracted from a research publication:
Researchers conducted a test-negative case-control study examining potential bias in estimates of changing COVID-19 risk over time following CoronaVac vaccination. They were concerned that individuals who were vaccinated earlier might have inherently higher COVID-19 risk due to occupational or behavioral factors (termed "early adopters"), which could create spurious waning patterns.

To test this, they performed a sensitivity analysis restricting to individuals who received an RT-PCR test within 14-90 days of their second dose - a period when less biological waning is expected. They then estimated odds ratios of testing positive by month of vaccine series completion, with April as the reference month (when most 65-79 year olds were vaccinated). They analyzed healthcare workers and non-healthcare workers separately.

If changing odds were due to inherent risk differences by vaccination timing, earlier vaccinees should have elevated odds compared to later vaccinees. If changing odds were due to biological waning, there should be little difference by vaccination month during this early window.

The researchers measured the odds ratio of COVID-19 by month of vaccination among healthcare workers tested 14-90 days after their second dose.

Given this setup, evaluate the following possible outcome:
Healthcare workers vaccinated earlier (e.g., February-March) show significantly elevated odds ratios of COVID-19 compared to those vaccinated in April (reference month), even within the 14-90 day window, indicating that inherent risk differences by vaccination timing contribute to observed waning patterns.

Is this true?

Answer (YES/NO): YES